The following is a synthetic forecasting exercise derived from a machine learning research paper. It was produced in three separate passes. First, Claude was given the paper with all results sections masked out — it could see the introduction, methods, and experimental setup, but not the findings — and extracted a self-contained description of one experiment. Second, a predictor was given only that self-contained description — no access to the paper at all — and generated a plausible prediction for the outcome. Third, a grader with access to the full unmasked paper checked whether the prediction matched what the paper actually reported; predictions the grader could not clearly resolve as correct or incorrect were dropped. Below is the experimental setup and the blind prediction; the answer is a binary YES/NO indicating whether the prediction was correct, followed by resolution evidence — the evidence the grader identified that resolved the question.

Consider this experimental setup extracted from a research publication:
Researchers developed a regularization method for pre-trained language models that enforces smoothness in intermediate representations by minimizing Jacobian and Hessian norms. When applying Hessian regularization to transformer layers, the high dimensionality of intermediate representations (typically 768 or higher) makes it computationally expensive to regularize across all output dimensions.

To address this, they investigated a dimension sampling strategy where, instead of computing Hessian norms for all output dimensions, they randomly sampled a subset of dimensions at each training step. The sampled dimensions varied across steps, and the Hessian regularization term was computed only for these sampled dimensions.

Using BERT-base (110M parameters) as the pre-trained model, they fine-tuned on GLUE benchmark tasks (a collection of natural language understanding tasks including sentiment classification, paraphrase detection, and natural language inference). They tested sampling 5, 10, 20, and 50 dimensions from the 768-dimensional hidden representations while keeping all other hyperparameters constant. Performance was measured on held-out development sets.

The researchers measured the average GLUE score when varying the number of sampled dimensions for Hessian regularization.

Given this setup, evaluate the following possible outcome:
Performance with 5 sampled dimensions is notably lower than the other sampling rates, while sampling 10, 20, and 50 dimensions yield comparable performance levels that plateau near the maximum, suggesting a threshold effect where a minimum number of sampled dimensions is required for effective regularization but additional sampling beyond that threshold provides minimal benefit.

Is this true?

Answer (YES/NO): NO